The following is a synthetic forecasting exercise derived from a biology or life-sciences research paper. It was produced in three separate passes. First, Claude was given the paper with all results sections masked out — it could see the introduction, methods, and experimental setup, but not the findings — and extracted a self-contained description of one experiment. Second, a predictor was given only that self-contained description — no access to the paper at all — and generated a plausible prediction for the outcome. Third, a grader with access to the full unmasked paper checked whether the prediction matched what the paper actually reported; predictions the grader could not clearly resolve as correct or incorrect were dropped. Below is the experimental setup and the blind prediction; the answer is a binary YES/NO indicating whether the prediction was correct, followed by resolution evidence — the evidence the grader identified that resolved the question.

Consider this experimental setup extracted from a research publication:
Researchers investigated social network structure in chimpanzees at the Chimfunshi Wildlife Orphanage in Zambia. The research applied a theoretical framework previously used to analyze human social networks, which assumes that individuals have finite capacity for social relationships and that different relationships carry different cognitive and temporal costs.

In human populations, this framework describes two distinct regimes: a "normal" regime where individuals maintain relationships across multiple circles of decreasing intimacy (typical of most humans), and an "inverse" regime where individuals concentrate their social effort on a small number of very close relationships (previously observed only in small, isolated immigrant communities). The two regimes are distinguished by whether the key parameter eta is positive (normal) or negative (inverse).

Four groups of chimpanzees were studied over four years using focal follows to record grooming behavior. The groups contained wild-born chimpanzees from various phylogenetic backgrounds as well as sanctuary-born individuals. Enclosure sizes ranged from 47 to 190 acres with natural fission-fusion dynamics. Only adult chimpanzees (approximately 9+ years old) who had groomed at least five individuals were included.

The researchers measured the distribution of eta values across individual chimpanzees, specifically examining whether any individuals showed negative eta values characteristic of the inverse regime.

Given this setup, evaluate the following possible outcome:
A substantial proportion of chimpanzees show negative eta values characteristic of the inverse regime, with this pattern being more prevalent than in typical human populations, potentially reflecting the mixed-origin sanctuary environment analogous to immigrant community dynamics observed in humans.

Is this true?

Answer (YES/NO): NO